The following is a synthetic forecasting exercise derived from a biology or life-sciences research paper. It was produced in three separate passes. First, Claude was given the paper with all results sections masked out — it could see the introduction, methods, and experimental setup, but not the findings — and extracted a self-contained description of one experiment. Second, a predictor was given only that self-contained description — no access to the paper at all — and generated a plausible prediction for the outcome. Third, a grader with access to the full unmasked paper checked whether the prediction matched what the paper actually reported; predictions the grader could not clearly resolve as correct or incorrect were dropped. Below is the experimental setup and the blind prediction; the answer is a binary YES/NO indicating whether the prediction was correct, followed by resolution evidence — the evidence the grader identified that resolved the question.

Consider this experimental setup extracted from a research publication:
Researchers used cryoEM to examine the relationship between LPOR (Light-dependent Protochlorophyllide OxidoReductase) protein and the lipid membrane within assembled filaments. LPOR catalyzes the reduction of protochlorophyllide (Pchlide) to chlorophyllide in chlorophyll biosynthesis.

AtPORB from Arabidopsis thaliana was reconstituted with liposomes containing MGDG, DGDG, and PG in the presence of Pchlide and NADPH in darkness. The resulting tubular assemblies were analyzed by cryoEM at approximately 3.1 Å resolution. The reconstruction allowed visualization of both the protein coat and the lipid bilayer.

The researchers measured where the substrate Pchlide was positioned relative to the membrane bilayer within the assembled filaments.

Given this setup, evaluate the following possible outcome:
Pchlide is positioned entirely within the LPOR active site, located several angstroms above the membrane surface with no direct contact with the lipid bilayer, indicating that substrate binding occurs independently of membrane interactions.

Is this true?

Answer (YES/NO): NO